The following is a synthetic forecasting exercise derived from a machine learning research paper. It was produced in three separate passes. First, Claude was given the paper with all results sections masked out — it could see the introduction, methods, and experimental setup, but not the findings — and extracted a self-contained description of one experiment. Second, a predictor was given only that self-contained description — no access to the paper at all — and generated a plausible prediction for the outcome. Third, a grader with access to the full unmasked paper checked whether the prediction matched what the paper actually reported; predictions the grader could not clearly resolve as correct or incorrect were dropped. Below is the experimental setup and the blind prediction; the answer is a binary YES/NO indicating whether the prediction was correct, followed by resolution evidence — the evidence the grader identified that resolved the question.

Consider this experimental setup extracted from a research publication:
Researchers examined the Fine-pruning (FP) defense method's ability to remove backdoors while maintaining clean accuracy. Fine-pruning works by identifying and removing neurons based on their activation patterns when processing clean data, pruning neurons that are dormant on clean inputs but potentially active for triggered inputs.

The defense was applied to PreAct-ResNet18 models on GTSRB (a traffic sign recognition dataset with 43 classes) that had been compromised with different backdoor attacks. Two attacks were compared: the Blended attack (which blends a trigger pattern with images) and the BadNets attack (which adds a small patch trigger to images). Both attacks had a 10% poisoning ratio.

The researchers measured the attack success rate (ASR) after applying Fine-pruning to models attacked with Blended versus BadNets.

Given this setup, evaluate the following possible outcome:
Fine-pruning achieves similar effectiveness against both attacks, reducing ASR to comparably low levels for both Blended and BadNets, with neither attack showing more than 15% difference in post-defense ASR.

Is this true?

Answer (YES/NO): NO